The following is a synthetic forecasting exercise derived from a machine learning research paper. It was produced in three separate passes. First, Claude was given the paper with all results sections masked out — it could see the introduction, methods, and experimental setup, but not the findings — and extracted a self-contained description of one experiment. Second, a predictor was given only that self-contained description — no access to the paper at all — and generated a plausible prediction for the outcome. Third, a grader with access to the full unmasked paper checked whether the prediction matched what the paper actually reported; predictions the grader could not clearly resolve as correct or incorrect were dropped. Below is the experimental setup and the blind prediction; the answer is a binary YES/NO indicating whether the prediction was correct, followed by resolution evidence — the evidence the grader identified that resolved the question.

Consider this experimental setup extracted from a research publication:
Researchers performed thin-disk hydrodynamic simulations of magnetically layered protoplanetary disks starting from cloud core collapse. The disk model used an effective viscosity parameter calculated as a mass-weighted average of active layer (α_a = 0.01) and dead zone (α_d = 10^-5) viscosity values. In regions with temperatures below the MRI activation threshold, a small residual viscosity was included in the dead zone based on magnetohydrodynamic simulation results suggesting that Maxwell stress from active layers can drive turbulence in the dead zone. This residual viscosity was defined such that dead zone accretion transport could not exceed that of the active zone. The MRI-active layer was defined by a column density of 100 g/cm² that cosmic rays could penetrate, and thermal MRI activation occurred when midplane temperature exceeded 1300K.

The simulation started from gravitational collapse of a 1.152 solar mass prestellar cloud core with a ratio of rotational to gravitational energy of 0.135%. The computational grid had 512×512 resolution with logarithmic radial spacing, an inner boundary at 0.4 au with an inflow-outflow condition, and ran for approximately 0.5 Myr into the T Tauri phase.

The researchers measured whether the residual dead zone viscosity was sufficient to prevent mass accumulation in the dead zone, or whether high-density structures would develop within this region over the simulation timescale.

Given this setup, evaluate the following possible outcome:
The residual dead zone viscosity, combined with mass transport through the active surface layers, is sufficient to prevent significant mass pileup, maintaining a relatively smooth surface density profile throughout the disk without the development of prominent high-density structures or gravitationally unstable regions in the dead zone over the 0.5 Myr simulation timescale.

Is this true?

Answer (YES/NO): NO